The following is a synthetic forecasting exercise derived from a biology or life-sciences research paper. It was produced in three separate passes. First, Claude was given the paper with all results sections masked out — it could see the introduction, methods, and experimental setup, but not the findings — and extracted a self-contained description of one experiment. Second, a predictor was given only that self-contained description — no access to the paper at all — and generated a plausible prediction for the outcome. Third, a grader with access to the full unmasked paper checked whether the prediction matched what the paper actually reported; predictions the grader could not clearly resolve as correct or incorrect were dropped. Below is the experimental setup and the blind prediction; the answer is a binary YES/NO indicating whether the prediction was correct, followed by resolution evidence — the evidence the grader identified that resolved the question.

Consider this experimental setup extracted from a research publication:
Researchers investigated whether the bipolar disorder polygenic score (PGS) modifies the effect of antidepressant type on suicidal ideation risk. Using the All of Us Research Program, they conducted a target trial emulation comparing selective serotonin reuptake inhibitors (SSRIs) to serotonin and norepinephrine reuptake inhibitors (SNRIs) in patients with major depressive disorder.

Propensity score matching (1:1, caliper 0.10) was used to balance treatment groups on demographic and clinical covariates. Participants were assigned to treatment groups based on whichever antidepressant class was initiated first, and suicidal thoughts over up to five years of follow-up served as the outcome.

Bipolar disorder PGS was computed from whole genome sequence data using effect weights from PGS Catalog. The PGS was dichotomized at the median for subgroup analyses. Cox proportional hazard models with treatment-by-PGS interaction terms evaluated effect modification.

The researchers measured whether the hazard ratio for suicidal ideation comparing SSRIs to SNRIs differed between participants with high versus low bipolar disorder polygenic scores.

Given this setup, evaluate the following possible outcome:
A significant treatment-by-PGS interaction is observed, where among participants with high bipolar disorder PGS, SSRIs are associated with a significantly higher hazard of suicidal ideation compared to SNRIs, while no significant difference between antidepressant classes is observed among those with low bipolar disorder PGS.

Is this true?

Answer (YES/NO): NO